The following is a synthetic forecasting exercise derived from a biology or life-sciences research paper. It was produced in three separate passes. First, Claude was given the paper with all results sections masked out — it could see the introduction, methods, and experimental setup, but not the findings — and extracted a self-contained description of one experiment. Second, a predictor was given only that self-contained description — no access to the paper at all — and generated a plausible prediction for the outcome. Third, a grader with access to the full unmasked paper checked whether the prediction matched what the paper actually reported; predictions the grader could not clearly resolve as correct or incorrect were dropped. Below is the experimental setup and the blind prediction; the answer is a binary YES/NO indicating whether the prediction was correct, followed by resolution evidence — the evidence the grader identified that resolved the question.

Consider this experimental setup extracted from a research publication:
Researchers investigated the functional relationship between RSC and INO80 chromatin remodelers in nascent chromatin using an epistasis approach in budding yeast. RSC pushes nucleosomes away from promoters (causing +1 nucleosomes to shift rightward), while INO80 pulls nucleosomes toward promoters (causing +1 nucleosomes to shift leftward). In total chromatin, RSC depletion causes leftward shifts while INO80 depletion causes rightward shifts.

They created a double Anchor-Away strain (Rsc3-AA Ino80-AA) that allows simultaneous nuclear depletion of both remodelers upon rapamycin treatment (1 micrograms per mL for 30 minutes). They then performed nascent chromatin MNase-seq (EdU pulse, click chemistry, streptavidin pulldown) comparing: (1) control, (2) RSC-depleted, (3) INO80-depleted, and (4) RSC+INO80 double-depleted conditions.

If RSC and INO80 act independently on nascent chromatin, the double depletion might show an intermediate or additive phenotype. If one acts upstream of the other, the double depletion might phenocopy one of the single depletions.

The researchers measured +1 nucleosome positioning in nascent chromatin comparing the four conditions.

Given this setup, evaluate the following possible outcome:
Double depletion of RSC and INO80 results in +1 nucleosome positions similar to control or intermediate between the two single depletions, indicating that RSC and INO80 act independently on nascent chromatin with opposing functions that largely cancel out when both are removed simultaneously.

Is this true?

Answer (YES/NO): NO